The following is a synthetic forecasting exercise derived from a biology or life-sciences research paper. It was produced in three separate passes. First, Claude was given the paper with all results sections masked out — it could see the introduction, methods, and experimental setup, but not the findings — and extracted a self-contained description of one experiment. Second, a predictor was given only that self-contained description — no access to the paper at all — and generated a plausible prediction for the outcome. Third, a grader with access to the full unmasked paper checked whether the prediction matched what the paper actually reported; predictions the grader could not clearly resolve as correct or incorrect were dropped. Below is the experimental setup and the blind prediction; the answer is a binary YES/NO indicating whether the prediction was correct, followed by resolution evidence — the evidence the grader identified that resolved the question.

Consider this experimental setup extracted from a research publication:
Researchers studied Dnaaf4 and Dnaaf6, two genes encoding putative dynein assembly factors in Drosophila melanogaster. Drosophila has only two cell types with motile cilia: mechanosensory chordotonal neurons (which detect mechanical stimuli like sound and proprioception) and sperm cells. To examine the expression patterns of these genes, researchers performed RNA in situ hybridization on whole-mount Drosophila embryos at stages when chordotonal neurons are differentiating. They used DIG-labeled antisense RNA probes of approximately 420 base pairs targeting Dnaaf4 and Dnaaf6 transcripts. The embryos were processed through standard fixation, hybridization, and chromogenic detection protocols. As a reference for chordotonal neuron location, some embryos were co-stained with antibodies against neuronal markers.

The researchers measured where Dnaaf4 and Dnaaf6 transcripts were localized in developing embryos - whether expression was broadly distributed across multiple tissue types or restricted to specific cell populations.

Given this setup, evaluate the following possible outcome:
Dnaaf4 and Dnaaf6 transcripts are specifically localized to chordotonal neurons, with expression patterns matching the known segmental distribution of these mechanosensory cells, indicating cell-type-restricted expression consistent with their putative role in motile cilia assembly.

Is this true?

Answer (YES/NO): YES